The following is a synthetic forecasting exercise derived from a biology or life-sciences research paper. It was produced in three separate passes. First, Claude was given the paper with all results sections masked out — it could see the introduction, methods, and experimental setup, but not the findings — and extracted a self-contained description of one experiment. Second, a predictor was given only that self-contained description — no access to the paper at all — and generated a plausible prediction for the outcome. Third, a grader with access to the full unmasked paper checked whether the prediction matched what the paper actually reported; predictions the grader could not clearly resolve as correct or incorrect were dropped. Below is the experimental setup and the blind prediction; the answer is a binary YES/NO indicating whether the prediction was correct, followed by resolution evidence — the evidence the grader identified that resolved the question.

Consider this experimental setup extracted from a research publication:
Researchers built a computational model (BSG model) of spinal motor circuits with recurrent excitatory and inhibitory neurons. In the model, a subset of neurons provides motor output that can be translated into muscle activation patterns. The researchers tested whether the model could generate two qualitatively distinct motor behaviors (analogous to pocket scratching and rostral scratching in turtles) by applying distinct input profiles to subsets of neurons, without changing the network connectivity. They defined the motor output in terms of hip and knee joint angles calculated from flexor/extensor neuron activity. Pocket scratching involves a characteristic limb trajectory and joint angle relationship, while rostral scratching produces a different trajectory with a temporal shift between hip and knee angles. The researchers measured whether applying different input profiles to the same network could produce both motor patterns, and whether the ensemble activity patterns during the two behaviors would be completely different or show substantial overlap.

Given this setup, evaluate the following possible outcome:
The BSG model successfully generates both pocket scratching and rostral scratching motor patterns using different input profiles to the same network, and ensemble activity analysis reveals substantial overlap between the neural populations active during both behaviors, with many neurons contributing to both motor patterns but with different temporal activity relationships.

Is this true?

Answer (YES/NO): NO